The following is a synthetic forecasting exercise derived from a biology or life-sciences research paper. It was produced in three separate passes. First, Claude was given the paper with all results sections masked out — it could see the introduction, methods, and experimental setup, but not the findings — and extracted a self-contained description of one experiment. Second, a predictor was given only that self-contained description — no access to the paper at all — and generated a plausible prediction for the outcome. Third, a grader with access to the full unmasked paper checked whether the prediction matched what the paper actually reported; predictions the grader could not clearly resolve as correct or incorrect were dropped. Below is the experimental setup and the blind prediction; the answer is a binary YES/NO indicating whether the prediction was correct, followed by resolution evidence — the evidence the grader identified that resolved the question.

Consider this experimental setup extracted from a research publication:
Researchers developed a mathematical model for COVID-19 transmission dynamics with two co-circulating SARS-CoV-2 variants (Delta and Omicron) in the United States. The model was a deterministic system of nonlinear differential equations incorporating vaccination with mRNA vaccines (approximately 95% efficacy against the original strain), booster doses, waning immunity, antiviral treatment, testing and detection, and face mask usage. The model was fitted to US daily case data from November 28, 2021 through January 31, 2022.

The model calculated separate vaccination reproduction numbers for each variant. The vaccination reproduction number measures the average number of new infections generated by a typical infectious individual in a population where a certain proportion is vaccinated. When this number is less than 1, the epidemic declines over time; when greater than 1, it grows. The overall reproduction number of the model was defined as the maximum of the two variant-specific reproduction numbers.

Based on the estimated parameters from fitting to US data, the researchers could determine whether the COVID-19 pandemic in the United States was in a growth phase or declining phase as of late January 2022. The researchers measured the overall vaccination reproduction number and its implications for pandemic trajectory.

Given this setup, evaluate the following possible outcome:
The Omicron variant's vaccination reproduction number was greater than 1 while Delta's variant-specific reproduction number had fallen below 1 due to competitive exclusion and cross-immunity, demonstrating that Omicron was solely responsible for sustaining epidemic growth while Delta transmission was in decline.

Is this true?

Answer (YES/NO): NO